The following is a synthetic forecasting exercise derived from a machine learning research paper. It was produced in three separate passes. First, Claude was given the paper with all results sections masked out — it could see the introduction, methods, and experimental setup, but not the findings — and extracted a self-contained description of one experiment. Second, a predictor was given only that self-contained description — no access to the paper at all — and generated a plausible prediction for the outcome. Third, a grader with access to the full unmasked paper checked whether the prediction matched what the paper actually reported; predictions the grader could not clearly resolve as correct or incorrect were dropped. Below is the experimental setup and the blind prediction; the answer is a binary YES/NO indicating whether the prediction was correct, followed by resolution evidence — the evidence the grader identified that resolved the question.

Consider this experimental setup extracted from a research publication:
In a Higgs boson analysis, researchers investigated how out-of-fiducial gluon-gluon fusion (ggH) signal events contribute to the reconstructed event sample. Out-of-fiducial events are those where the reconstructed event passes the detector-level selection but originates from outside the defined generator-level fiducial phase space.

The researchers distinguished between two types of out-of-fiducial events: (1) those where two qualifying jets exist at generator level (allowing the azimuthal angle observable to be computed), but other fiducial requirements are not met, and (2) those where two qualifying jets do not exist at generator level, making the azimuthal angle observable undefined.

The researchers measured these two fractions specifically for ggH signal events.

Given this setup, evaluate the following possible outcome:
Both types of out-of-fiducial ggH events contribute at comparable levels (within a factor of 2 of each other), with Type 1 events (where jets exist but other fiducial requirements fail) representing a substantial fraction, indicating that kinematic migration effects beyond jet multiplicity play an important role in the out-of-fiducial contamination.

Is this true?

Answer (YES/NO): NO